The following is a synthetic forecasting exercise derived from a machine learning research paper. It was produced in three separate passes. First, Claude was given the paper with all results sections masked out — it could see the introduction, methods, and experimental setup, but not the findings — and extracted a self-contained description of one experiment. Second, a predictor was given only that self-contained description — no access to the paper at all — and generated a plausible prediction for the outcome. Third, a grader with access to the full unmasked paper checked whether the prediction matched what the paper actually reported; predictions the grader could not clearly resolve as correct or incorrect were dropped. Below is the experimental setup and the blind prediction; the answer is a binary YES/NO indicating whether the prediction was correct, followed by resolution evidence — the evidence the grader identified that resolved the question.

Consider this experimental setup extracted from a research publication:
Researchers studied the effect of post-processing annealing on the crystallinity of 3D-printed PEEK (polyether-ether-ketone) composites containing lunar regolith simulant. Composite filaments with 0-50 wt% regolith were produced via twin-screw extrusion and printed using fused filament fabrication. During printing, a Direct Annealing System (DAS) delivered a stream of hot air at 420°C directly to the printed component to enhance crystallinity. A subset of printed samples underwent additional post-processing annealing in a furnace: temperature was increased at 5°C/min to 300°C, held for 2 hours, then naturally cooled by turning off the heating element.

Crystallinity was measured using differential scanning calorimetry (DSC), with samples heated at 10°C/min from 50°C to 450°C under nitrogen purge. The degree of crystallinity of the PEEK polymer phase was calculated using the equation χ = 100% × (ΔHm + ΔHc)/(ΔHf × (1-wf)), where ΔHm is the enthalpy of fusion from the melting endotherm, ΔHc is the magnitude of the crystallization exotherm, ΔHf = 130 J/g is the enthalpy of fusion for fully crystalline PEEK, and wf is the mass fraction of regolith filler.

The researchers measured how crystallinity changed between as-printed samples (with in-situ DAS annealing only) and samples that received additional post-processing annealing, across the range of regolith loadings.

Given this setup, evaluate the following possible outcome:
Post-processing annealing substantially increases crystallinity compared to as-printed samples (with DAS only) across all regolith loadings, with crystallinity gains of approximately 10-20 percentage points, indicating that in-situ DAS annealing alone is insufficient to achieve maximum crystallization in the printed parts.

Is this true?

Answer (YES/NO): NO